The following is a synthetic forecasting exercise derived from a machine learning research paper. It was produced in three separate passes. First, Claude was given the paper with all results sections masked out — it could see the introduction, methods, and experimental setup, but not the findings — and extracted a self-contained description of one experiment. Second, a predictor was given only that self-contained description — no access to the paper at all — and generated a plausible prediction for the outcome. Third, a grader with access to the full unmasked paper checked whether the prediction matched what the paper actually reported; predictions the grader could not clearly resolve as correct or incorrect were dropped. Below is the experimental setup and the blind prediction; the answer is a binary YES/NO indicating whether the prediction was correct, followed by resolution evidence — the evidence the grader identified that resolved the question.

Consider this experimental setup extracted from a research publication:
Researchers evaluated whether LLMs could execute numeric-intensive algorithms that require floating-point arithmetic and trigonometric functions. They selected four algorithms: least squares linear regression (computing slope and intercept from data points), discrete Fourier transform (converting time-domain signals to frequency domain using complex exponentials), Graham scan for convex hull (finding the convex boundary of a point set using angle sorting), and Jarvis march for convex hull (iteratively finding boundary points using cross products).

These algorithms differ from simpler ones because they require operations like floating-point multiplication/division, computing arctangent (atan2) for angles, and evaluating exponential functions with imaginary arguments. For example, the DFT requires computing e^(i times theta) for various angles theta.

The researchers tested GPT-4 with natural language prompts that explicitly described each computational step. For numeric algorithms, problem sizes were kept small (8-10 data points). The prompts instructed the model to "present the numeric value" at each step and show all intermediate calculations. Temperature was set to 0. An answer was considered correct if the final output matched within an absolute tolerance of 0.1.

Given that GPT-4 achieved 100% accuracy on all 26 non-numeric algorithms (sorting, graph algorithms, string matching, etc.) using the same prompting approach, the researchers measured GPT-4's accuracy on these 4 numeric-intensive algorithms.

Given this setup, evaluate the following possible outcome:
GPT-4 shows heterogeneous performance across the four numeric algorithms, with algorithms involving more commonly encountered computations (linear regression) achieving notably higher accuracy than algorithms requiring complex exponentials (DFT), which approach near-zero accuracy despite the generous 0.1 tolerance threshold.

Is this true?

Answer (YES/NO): NO